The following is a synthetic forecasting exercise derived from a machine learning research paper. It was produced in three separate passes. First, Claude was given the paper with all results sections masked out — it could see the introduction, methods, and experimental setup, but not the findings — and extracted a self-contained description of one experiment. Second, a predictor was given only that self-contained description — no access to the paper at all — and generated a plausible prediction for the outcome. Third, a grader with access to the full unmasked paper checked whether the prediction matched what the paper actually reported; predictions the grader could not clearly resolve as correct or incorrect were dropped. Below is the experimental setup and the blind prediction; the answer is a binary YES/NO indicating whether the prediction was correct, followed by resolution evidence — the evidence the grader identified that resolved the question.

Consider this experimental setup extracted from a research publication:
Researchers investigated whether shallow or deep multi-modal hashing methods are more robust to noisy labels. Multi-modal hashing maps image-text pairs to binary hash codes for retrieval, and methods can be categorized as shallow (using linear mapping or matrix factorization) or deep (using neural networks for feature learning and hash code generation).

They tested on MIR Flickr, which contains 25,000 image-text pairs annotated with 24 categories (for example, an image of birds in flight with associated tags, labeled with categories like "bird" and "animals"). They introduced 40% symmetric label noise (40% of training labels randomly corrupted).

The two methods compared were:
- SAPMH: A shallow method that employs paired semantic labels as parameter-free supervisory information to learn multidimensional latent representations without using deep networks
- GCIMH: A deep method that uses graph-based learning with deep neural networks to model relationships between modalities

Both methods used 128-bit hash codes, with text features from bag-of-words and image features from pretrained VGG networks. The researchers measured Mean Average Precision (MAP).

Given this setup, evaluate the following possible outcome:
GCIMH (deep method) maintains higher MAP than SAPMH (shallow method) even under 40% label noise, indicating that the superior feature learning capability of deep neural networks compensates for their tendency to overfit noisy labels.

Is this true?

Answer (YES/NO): NO